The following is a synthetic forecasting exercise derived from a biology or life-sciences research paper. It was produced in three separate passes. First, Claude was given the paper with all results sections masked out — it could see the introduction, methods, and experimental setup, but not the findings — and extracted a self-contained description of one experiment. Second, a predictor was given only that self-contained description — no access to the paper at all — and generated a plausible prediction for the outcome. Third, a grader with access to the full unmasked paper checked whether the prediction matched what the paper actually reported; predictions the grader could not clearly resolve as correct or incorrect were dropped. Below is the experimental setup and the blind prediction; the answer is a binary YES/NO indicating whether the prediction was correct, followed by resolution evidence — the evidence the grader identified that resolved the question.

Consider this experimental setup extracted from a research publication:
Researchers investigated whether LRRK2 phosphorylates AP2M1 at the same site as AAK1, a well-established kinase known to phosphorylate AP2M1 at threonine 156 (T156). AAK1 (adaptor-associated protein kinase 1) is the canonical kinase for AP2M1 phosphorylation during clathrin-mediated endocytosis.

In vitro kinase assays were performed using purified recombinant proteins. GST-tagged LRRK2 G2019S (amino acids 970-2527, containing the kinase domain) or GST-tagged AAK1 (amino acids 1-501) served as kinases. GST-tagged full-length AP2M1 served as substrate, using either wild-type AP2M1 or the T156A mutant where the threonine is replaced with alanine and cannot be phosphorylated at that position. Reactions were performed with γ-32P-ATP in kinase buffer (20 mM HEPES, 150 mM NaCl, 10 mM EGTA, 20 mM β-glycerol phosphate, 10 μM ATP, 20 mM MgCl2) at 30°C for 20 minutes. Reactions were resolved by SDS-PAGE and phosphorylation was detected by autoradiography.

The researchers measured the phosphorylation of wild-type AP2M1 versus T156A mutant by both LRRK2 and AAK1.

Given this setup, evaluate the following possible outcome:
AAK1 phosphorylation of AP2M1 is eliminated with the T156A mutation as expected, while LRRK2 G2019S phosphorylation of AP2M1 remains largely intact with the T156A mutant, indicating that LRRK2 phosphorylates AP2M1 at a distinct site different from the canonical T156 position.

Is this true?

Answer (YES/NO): NO